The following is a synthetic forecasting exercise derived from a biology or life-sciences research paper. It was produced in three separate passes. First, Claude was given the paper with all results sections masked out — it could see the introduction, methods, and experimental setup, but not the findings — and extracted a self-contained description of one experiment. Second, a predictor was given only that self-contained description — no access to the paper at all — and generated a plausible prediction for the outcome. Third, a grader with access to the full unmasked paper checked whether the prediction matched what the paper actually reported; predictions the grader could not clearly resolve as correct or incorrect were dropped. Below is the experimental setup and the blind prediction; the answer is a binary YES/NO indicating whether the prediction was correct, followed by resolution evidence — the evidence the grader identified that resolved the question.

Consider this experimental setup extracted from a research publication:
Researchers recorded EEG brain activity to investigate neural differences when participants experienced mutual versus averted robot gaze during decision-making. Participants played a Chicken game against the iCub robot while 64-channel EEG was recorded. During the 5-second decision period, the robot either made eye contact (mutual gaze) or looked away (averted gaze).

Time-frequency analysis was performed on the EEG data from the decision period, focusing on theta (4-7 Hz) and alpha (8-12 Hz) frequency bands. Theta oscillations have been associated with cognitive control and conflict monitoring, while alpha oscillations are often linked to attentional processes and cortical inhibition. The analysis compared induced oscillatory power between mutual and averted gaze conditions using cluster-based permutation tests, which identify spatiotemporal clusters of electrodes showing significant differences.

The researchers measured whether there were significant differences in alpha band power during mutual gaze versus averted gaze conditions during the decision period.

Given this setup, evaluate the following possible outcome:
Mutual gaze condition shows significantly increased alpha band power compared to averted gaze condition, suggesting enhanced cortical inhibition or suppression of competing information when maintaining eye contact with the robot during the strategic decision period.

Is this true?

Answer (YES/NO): YES